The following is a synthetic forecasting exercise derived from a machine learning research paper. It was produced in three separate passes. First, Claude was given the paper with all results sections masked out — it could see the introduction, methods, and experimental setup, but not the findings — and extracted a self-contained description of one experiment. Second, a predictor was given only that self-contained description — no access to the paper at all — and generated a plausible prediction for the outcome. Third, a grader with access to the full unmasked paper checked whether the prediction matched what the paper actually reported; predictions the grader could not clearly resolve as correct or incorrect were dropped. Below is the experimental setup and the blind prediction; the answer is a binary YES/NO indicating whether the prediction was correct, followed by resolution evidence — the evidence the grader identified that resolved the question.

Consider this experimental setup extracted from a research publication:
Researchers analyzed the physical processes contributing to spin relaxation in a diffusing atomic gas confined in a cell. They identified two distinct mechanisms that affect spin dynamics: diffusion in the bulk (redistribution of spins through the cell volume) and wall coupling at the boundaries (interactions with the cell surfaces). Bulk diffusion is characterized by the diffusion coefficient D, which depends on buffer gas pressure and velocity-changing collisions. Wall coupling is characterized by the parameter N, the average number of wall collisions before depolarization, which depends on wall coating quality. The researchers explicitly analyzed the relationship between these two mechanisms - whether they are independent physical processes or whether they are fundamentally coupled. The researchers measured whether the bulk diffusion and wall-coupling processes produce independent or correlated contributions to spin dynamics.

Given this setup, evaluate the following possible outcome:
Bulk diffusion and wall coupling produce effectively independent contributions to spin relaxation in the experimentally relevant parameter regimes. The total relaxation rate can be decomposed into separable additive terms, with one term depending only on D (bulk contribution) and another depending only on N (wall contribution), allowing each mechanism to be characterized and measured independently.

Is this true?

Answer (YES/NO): NO